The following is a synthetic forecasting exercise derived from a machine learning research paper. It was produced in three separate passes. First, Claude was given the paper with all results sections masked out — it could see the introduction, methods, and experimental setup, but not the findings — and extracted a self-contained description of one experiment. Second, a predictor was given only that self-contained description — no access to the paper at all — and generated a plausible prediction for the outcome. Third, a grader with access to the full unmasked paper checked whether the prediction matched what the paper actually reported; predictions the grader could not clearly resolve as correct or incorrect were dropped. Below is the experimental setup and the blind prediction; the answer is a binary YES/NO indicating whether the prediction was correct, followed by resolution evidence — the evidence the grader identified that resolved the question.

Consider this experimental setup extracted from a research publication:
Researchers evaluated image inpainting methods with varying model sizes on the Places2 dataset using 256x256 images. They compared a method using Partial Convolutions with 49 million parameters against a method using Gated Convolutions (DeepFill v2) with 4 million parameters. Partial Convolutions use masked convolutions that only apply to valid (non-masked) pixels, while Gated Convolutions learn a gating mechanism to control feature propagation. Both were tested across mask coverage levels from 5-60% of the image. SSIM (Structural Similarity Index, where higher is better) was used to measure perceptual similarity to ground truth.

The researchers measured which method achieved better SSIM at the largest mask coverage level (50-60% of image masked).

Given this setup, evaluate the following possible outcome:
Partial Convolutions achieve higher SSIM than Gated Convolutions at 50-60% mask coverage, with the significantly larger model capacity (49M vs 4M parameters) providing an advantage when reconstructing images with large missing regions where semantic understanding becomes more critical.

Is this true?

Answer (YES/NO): YES